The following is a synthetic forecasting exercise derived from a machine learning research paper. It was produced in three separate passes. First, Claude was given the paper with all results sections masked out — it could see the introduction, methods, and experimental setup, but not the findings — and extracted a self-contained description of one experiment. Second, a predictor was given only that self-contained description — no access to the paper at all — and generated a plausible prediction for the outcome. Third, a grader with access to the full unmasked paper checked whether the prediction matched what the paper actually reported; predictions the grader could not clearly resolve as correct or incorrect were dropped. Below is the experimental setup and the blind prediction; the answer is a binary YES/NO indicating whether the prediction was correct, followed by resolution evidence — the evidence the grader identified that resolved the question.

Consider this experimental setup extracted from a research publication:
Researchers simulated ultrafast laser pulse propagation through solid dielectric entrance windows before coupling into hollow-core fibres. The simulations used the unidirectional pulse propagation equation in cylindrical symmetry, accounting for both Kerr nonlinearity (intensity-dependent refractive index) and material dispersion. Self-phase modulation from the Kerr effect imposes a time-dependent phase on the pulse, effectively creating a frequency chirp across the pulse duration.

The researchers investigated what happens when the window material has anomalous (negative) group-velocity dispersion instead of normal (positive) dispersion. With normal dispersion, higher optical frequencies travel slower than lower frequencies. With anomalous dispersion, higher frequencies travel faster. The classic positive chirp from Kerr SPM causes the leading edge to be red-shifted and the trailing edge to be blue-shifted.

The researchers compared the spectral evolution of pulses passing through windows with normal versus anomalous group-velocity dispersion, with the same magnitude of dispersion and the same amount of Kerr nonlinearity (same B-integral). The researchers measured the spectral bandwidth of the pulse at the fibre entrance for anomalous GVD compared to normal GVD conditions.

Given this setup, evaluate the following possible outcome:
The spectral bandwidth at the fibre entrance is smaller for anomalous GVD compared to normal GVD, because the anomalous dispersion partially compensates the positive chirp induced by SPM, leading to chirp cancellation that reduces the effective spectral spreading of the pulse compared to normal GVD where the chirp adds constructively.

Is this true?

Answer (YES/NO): NO